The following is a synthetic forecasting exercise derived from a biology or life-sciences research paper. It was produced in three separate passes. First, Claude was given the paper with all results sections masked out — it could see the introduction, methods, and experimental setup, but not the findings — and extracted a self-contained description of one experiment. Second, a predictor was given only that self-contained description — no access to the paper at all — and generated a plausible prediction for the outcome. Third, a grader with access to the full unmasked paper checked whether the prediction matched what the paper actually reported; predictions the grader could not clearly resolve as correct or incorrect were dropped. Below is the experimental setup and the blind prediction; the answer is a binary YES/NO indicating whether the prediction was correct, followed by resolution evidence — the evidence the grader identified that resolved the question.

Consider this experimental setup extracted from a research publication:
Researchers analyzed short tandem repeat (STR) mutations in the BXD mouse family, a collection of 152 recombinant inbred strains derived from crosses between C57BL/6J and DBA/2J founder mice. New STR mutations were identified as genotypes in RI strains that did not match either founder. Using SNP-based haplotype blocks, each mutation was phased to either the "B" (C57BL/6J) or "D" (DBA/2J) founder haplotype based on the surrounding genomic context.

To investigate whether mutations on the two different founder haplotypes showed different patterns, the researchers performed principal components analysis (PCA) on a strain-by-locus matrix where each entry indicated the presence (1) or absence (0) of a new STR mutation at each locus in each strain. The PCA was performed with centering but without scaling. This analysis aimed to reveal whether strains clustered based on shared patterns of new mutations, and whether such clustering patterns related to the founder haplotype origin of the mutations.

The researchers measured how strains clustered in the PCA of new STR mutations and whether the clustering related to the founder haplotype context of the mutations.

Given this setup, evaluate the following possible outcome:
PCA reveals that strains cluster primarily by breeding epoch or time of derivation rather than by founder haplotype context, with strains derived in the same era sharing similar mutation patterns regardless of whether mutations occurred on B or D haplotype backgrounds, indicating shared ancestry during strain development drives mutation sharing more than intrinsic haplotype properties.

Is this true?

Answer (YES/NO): YES